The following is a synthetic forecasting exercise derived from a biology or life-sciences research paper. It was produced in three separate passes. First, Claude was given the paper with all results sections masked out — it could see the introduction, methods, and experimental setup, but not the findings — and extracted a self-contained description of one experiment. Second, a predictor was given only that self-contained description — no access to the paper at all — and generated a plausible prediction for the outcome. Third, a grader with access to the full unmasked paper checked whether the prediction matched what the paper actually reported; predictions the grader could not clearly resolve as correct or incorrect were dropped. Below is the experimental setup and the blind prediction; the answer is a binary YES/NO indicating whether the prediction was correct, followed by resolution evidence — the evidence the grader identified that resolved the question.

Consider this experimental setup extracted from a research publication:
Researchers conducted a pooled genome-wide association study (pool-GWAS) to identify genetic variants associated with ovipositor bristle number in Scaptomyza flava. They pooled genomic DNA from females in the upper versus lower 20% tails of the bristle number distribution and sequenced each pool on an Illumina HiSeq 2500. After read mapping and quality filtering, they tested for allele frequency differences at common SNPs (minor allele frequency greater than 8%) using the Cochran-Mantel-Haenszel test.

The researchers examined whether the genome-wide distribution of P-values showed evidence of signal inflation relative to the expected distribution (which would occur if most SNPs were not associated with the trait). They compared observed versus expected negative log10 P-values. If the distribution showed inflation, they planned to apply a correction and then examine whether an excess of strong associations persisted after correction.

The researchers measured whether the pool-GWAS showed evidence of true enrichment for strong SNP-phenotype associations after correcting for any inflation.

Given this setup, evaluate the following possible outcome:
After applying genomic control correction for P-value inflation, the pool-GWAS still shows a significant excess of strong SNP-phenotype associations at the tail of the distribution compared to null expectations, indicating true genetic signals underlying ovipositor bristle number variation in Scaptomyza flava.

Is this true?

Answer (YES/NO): YES